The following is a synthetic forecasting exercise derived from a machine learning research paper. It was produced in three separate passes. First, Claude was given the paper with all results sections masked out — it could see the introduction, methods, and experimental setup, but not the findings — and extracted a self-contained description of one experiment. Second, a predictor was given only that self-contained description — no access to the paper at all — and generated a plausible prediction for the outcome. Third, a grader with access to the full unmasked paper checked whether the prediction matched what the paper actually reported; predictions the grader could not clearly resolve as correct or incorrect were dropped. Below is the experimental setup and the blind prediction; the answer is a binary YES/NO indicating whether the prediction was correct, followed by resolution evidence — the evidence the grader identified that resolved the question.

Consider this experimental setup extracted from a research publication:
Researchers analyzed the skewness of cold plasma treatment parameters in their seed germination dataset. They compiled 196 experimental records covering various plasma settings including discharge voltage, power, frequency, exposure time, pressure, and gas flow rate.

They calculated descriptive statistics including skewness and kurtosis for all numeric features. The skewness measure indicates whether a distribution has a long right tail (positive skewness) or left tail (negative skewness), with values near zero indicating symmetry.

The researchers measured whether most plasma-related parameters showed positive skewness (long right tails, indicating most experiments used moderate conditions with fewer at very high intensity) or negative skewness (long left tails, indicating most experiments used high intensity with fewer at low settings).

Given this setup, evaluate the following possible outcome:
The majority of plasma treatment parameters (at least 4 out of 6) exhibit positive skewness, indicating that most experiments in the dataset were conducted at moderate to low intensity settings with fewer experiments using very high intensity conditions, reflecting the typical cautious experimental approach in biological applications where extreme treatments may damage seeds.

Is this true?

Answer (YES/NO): YES